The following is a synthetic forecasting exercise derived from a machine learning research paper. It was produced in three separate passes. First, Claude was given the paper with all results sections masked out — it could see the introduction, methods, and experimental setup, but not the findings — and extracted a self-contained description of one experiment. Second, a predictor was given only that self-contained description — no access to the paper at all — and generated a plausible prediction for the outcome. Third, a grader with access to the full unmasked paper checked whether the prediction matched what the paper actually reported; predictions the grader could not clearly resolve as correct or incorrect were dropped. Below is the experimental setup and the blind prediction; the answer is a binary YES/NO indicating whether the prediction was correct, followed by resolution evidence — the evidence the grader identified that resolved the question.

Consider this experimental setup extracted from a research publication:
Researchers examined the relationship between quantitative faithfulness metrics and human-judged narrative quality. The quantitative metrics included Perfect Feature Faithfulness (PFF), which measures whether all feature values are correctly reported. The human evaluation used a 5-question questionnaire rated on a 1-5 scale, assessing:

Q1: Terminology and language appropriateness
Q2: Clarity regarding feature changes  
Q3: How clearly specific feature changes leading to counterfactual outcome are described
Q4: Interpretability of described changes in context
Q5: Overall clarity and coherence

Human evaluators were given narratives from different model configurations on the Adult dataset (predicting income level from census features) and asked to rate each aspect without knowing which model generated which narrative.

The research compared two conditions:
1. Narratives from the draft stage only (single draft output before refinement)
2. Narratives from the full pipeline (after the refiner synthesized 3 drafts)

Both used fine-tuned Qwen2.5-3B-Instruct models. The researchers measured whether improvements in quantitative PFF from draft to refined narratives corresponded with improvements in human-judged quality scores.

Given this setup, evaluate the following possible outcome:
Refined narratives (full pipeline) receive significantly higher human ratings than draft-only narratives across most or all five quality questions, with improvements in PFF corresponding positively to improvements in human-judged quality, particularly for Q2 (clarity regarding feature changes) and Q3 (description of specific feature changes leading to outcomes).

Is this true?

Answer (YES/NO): NO